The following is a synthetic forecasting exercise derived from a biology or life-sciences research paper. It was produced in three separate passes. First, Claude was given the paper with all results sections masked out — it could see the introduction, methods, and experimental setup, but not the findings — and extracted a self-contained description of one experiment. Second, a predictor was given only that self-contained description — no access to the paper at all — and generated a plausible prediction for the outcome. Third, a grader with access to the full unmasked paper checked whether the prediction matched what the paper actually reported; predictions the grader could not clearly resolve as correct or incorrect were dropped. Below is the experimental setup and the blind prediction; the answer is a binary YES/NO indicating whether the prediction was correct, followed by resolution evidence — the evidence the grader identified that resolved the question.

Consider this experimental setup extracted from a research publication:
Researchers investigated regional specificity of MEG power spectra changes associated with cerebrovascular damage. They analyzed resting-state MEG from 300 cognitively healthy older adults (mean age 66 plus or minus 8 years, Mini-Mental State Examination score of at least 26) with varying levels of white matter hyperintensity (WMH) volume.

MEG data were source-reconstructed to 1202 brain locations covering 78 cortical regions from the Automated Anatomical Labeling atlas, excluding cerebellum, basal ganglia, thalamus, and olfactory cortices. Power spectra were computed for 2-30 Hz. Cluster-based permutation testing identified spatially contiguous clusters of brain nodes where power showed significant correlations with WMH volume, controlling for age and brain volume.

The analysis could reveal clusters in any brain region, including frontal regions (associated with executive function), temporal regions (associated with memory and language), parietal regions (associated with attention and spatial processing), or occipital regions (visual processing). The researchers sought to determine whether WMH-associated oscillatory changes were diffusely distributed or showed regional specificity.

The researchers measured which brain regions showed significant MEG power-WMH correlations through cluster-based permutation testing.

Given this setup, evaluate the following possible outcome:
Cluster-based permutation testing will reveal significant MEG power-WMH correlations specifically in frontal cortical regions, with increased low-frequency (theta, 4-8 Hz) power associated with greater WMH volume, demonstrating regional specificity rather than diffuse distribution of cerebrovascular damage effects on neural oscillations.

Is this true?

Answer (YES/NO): NO